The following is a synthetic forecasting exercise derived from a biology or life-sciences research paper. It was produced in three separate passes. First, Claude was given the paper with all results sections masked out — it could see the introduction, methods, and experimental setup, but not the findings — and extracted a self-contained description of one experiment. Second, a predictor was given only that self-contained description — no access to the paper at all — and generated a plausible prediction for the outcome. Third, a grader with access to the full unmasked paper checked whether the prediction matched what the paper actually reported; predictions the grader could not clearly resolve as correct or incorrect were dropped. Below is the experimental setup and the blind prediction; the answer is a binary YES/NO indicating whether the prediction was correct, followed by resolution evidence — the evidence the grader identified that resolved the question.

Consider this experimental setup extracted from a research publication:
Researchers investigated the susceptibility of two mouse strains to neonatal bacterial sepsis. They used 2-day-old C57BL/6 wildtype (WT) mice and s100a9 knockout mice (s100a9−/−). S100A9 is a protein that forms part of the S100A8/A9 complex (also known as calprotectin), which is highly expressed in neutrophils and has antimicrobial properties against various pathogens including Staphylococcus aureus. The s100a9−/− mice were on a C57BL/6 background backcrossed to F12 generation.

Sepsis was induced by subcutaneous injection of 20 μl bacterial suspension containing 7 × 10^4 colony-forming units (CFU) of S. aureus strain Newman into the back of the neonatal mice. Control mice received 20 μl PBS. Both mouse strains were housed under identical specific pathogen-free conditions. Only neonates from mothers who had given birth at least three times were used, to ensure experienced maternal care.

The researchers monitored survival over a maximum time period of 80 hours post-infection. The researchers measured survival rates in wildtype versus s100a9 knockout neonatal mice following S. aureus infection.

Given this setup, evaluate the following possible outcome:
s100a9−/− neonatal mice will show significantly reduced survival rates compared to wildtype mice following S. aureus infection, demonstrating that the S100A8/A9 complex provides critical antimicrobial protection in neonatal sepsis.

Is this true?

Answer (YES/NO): YES